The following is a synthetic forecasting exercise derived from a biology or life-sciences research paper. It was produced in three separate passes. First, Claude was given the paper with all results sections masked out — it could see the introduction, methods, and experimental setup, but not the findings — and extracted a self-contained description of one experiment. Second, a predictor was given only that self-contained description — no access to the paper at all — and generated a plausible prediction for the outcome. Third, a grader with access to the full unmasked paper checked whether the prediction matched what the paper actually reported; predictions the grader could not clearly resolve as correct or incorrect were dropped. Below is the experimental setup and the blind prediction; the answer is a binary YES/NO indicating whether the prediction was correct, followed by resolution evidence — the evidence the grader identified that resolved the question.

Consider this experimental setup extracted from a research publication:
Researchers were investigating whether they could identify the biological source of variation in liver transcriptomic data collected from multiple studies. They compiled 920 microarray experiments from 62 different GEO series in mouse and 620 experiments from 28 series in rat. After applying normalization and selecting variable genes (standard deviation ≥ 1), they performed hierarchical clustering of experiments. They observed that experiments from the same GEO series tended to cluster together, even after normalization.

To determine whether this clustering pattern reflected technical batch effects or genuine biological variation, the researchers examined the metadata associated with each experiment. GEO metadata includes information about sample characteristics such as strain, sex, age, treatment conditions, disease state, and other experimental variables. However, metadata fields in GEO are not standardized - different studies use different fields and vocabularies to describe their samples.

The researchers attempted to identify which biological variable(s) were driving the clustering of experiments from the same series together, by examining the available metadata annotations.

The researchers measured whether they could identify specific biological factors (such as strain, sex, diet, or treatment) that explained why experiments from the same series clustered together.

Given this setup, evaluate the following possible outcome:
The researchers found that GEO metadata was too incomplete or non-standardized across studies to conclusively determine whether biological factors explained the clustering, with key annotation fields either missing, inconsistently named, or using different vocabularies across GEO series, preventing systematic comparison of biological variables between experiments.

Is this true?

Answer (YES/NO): YES